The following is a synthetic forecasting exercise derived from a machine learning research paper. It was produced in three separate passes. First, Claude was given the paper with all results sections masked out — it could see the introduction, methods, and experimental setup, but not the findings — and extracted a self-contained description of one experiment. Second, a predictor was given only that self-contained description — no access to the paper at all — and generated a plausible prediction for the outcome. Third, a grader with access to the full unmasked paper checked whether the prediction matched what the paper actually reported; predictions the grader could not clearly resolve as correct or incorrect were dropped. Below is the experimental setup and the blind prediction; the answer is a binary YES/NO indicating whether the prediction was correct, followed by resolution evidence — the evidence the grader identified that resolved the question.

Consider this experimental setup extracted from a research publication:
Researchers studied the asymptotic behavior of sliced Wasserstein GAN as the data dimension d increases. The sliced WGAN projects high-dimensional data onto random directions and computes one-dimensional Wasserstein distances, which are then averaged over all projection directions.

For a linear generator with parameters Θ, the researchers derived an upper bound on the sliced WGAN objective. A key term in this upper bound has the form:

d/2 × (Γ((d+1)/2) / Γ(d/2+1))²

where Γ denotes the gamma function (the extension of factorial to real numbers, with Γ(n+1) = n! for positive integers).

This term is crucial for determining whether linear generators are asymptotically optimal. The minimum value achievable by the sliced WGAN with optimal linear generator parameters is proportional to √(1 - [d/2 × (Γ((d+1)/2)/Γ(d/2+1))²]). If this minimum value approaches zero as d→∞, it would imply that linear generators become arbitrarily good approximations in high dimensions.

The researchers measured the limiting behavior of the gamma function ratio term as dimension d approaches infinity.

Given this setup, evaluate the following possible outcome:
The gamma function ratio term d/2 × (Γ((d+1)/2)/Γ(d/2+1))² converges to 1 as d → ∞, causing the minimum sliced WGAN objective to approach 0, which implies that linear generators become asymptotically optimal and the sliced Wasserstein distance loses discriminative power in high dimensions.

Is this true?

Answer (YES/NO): YES